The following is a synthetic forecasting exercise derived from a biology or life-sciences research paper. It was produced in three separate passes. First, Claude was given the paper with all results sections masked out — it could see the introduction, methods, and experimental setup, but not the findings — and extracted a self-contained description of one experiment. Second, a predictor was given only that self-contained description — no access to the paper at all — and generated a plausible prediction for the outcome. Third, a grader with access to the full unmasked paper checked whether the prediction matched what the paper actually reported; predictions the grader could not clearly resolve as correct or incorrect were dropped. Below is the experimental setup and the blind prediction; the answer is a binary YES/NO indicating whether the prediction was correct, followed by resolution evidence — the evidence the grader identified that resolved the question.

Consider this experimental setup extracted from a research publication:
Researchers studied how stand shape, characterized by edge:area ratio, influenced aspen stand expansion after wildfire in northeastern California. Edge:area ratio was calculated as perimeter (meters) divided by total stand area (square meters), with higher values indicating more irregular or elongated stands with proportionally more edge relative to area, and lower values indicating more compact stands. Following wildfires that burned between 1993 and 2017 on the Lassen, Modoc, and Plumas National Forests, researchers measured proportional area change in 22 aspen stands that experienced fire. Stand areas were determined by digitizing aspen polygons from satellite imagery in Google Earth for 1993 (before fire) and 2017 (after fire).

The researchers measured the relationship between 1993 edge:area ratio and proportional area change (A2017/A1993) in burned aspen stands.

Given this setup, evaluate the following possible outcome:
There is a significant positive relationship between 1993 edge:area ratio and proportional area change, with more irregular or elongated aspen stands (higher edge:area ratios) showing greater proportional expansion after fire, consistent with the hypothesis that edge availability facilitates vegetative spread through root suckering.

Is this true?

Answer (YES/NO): NO